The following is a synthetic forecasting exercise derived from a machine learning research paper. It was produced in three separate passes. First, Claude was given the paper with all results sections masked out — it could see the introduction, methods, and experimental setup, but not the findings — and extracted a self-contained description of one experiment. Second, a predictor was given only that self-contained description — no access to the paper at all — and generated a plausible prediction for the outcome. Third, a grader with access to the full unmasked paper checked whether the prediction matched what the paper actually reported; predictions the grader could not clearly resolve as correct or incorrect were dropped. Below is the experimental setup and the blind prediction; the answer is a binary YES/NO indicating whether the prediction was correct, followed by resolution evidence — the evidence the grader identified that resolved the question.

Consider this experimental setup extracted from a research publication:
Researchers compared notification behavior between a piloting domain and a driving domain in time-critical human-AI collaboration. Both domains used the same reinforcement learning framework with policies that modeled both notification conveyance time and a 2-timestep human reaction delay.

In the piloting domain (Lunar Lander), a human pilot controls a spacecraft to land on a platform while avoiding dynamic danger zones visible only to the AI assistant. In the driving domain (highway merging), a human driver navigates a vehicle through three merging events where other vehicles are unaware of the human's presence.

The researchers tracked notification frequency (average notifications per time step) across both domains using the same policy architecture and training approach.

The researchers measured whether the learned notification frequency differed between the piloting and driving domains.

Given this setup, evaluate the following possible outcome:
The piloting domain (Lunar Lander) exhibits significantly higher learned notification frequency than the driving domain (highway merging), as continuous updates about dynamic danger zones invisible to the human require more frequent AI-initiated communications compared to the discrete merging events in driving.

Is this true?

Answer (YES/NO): NO